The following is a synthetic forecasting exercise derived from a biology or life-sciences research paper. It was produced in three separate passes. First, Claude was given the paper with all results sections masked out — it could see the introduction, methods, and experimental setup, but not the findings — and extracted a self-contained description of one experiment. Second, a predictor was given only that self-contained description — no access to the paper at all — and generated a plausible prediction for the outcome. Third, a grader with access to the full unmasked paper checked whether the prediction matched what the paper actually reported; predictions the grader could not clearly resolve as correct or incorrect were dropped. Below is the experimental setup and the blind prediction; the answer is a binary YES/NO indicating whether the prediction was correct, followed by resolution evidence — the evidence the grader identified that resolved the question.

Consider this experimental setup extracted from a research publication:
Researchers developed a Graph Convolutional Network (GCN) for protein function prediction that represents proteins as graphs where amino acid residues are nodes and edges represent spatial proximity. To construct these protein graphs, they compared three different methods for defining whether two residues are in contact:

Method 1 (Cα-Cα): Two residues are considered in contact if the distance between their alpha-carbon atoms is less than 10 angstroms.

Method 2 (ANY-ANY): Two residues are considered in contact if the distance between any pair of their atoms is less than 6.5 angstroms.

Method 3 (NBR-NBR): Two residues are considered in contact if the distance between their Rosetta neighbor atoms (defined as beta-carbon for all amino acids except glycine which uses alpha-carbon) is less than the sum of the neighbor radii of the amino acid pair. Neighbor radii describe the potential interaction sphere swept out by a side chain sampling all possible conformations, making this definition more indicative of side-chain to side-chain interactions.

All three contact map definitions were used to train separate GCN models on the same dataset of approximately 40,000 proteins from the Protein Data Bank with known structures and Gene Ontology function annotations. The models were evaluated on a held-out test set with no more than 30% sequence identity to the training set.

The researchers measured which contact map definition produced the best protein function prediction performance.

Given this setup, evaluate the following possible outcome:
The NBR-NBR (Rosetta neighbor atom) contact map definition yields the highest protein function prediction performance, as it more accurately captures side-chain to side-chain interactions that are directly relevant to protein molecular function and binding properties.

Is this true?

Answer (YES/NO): NO